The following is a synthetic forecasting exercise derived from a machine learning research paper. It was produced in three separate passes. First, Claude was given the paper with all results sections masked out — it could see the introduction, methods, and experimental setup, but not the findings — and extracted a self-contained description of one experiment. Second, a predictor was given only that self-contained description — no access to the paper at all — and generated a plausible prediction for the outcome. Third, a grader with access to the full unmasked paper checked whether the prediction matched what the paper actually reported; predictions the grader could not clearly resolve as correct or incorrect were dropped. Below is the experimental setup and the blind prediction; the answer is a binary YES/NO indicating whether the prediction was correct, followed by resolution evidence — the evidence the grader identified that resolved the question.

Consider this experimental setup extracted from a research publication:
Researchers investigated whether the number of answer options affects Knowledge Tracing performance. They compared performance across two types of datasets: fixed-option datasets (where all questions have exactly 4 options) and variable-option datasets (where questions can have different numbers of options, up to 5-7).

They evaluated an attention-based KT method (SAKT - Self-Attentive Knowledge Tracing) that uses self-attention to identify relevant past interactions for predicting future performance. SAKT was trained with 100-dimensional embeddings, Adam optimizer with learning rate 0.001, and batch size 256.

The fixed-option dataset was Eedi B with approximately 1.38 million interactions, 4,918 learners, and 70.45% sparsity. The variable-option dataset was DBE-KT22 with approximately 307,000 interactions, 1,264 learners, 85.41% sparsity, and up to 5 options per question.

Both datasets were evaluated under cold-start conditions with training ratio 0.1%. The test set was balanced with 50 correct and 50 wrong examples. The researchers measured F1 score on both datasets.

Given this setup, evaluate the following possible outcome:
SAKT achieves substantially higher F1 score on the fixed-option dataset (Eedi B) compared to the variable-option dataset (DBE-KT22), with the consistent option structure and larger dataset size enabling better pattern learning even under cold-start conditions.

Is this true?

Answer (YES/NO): NO